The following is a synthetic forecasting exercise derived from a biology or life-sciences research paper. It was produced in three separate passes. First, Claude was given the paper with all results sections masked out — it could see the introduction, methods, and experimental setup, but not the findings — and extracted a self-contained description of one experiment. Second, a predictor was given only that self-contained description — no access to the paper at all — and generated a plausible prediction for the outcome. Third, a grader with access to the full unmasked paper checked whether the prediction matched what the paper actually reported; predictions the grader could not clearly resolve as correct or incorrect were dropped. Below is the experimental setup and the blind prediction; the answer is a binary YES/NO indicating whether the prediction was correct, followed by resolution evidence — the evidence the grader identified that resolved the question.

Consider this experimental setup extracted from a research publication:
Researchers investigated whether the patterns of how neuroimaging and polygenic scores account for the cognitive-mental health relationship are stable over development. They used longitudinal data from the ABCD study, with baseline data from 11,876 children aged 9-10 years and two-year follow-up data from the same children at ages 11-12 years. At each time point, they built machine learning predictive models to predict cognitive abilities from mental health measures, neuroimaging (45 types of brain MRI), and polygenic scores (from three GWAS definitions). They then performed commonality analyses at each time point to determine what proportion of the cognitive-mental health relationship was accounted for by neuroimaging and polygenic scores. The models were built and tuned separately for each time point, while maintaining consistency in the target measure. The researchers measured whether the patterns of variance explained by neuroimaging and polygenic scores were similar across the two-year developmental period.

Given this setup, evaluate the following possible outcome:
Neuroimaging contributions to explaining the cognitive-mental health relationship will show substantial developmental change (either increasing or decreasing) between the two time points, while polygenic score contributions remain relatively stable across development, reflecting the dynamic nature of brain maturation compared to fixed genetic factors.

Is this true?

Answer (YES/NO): NO